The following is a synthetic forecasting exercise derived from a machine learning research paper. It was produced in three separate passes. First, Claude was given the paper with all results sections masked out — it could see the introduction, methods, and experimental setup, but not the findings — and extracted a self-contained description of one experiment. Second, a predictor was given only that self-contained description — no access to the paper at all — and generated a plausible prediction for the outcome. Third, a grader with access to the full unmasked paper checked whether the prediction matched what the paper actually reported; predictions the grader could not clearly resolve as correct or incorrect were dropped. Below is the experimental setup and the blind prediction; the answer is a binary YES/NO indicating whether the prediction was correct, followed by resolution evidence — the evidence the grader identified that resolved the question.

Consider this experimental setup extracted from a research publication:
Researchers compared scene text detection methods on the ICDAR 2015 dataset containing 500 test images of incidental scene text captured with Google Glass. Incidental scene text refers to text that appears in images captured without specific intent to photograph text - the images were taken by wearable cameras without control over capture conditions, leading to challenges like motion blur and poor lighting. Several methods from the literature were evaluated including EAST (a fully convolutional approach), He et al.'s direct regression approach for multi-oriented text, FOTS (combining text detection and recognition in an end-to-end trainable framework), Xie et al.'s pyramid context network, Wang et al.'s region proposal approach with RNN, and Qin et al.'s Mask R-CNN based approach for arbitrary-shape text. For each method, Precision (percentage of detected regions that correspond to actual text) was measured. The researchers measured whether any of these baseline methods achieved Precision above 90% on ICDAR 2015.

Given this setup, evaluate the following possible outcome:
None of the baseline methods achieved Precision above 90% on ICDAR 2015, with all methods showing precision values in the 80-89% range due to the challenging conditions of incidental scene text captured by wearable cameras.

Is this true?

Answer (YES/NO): NO